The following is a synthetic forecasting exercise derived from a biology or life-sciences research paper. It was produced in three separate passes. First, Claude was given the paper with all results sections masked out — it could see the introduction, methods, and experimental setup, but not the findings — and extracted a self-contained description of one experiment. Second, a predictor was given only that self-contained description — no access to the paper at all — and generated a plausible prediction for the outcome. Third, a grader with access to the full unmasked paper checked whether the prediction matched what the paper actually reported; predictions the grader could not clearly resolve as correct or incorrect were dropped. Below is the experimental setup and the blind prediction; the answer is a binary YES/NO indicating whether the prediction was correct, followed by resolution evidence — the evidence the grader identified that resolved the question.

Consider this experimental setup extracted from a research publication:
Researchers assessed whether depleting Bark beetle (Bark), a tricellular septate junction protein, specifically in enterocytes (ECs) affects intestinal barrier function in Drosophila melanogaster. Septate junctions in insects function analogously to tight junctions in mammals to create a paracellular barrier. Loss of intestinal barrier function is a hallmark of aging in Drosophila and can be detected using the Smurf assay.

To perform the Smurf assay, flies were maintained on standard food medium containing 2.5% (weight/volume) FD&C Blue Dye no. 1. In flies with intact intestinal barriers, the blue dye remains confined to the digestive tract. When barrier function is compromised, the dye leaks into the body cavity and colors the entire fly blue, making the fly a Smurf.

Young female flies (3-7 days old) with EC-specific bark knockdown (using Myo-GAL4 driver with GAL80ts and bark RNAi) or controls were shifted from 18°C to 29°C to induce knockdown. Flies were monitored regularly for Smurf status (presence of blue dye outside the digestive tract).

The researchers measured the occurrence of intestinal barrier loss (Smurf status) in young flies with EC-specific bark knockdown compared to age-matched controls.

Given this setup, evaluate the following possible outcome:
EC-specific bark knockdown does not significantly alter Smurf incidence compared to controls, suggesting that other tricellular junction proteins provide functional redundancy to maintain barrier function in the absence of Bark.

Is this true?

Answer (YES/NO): NO